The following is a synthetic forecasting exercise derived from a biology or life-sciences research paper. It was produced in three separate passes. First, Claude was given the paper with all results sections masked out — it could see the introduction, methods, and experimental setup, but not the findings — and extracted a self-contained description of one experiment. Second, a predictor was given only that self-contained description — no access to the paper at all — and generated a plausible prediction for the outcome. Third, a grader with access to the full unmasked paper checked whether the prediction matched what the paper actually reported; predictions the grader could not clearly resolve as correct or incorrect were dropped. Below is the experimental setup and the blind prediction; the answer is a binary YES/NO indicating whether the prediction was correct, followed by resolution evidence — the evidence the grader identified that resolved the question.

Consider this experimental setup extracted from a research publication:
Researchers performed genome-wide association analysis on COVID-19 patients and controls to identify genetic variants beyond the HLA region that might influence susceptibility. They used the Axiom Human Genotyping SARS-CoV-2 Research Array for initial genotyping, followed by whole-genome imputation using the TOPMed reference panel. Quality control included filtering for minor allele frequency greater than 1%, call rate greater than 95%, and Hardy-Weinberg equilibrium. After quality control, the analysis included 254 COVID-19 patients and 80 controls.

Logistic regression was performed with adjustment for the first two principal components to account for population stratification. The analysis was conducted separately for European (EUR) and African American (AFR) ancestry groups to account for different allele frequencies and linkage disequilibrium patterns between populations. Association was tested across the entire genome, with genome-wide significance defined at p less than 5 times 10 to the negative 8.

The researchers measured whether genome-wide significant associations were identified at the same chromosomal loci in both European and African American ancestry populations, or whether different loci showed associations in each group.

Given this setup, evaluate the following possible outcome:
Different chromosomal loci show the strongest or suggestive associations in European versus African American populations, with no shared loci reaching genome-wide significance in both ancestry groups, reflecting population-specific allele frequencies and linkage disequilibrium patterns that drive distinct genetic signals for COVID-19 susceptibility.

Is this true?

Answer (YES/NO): NO